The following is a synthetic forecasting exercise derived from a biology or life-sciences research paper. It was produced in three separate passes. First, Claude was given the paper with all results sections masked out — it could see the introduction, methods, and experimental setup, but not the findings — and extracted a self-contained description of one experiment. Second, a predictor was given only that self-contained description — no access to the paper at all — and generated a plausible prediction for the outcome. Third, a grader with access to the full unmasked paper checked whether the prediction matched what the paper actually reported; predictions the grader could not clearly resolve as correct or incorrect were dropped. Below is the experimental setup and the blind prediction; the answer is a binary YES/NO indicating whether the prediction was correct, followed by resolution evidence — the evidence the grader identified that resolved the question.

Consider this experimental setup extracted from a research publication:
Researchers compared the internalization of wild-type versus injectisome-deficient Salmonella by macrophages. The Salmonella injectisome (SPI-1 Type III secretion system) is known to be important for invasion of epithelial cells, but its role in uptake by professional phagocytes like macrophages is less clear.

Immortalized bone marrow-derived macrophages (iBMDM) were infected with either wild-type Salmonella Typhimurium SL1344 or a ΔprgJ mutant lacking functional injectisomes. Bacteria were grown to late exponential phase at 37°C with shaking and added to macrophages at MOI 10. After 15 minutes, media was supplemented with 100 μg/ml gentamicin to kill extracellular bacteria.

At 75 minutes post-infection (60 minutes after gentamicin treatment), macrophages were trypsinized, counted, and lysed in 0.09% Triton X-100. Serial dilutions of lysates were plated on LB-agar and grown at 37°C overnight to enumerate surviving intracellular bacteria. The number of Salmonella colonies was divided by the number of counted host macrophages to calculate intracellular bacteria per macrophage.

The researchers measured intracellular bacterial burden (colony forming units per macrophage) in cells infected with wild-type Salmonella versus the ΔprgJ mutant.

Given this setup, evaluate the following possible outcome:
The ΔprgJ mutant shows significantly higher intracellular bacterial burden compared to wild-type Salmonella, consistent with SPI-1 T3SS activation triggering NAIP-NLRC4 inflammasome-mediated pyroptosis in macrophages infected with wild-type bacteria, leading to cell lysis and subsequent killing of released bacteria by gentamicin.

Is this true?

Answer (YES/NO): NO